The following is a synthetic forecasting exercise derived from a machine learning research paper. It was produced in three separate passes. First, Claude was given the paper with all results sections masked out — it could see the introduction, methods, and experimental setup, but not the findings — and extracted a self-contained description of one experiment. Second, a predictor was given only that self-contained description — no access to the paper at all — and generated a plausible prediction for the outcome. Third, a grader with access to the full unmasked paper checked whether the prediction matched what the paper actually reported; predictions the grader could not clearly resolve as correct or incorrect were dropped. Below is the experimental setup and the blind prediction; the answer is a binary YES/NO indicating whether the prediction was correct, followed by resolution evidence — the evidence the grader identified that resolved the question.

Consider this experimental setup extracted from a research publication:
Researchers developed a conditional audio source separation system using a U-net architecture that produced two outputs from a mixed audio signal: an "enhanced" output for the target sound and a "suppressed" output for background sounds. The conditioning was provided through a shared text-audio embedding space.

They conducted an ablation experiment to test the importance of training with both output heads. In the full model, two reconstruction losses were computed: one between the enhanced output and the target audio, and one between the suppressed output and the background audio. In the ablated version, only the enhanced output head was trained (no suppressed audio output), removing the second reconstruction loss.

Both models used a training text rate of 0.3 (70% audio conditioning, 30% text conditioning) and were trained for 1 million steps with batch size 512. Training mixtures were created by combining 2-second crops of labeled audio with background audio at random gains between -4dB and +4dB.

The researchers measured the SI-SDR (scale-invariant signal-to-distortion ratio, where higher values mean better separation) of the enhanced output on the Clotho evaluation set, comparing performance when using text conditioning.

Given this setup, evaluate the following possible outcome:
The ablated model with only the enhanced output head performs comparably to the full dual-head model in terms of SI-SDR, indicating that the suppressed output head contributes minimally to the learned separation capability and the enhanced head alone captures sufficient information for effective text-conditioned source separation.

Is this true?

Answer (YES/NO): NO